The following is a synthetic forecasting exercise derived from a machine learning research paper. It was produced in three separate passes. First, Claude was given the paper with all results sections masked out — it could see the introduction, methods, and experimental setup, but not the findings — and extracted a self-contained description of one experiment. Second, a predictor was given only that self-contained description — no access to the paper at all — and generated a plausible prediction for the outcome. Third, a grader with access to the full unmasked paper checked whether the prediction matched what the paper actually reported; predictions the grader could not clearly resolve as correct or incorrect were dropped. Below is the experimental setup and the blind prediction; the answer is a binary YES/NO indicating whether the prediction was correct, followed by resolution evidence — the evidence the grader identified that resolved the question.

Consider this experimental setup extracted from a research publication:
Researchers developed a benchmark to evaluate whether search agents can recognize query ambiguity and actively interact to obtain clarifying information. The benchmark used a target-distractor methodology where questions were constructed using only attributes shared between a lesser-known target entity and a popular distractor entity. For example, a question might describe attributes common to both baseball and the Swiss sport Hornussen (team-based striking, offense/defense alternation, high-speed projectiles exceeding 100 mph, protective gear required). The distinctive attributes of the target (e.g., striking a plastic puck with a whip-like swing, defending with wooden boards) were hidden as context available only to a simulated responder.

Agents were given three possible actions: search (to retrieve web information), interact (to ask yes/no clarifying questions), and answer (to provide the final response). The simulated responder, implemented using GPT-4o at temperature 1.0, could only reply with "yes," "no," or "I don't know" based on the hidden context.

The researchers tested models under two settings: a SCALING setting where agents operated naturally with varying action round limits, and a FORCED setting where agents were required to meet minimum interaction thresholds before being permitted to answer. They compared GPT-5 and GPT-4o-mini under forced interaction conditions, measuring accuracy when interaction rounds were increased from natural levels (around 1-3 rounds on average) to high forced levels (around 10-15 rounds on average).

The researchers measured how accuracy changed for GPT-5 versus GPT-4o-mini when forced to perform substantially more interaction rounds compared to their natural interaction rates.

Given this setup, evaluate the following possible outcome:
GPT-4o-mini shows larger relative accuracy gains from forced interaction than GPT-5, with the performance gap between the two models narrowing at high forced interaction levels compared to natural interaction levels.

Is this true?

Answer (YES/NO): NO